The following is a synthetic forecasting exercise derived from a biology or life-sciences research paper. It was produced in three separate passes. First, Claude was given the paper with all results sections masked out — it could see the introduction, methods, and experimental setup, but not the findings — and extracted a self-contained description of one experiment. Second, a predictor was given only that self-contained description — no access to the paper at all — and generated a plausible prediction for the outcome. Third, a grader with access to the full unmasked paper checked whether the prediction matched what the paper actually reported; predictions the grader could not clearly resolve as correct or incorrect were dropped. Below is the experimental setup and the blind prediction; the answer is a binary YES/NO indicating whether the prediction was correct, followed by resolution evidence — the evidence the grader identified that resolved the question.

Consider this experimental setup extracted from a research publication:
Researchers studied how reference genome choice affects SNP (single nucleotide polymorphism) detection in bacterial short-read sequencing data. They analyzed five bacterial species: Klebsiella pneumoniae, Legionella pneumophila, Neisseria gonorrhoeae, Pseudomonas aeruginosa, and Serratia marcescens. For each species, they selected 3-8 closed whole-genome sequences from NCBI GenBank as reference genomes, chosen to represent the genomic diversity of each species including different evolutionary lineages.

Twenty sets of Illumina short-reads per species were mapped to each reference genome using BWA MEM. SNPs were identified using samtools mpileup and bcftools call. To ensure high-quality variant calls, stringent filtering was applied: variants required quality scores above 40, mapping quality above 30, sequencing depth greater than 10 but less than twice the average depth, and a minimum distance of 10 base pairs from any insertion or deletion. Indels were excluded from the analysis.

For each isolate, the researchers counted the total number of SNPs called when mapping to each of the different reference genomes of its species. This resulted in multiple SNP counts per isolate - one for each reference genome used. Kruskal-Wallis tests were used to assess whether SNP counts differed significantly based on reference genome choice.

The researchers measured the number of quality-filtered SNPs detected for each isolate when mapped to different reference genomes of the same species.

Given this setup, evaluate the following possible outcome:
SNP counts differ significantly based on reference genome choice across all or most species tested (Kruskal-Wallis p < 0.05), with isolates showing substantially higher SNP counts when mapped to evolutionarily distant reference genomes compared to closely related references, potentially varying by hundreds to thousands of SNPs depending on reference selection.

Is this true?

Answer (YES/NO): YES